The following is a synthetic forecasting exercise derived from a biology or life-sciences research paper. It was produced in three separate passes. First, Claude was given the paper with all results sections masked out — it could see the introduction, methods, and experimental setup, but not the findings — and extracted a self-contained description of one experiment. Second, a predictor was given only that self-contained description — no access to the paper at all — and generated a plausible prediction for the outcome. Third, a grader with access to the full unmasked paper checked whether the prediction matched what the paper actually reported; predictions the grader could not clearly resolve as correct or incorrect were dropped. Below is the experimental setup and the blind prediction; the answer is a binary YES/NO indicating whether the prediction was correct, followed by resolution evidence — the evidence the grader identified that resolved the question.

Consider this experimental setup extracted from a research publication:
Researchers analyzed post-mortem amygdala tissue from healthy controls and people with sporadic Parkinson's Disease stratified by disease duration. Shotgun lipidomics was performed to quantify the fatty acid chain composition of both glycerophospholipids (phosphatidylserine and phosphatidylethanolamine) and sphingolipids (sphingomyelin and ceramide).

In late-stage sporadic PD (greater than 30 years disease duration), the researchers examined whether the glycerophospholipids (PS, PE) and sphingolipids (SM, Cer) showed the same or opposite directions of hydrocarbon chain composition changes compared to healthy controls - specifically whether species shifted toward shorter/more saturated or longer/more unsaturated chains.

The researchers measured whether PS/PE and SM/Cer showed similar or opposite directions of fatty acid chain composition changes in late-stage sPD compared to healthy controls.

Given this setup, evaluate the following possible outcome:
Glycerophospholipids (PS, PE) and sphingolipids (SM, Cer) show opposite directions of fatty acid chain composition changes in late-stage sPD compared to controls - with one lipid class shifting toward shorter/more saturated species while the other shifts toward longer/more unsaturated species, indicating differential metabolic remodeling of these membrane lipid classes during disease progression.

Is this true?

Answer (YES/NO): YES